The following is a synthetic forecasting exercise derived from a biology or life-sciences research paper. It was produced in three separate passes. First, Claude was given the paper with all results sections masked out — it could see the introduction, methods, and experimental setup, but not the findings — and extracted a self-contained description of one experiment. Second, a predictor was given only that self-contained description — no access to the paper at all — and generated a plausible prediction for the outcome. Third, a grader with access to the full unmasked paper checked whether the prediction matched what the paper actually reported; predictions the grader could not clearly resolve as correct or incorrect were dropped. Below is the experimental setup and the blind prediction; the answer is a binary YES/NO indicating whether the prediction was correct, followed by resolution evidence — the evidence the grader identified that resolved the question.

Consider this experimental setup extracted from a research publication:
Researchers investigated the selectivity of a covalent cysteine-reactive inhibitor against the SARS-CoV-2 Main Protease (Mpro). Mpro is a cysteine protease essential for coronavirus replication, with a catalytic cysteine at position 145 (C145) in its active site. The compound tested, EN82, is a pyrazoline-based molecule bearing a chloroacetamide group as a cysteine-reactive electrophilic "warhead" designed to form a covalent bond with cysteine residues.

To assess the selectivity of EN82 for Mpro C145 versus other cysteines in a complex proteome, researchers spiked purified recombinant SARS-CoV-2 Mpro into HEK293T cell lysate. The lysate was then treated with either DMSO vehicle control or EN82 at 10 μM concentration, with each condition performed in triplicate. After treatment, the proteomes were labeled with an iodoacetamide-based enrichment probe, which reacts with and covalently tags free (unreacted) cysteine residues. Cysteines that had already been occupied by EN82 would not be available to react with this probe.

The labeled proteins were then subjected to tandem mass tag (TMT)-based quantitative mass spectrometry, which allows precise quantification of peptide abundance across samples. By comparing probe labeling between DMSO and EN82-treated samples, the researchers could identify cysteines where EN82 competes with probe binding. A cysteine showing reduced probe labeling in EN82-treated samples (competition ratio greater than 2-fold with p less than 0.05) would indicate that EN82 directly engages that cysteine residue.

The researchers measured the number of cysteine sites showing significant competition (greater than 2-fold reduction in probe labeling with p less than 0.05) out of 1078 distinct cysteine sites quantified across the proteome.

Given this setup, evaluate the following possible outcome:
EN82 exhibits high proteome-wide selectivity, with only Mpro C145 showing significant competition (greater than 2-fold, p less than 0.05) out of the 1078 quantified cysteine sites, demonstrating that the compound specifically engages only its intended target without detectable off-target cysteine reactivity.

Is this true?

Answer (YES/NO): NO